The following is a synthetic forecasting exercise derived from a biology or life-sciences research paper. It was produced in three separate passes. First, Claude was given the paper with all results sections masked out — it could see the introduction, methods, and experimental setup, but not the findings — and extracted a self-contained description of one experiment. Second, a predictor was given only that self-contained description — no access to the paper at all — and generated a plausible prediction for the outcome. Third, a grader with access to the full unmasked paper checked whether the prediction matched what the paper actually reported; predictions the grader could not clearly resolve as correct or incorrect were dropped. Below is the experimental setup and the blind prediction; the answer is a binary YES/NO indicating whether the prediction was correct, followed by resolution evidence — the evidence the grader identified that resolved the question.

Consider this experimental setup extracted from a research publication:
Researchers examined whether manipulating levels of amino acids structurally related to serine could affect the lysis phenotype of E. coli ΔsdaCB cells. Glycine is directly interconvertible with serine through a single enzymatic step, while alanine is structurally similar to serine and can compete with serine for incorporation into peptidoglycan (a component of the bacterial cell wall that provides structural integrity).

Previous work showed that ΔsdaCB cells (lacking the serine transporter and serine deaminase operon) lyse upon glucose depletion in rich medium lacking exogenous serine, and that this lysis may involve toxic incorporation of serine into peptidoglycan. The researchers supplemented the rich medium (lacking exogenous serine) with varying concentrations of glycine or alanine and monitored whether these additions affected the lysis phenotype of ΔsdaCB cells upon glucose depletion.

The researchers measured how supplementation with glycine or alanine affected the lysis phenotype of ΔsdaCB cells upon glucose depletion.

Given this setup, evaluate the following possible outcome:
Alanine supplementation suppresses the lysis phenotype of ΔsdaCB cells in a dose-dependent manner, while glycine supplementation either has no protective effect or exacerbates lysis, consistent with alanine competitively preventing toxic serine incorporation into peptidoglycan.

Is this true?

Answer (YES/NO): NO